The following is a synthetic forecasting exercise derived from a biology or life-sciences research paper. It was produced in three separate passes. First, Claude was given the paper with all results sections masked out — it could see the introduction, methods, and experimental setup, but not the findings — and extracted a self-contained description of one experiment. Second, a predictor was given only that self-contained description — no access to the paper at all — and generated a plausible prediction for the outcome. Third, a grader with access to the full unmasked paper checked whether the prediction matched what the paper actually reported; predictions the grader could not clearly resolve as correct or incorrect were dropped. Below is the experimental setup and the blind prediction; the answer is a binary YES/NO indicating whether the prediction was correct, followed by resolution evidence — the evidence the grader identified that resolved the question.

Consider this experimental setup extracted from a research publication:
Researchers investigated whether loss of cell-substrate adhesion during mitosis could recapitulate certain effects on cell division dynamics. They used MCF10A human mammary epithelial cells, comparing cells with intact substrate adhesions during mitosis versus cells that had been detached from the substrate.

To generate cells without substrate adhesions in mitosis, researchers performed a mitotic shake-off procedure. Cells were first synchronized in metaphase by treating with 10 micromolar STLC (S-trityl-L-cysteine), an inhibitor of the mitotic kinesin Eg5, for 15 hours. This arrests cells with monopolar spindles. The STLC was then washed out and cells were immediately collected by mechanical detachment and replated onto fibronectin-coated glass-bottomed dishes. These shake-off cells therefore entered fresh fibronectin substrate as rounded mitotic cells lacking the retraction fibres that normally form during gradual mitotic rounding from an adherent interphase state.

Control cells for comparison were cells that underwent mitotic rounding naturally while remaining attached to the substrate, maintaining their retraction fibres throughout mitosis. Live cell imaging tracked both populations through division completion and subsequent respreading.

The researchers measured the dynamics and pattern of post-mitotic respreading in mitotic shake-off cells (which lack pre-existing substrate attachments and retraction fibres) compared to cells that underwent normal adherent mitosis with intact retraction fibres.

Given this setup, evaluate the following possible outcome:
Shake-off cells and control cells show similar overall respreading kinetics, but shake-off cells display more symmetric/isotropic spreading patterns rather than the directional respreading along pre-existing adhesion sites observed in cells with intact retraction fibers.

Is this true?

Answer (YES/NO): NO